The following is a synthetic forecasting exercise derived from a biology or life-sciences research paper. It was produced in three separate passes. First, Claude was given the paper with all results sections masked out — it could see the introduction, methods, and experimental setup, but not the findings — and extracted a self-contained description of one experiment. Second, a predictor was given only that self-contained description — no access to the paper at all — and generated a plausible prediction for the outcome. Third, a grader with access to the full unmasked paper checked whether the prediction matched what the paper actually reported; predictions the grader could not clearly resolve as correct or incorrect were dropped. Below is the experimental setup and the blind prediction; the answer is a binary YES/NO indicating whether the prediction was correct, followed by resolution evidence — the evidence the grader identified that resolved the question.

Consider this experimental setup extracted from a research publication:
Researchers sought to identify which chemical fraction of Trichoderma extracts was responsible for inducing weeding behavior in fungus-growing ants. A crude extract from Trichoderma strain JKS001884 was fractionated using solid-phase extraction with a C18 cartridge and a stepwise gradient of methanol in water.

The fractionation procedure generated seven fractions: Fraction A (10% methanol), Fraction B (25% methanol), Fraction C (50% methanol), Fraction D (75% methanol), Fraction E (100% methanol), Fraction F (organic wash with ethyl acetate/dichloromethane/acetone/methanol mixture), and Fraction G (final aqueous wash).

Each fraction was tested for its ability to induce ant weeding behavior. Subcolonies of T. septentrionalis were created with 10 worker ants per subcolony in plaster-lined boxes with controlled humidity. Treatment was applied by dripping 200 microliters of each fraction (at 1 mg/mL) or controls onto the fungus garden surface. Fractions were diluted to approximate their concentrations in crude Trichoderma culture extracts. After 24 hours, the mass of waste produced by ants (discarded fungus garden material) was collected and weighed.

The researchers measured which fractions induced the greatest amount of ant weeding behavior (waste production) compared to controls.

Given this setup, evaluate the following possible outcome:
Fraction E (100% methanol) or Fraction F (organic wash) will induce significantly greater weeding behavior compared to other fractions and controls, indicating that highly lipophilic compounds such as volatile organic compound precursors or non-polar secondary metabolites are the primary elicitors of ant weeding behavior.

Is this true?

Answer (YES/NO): YES